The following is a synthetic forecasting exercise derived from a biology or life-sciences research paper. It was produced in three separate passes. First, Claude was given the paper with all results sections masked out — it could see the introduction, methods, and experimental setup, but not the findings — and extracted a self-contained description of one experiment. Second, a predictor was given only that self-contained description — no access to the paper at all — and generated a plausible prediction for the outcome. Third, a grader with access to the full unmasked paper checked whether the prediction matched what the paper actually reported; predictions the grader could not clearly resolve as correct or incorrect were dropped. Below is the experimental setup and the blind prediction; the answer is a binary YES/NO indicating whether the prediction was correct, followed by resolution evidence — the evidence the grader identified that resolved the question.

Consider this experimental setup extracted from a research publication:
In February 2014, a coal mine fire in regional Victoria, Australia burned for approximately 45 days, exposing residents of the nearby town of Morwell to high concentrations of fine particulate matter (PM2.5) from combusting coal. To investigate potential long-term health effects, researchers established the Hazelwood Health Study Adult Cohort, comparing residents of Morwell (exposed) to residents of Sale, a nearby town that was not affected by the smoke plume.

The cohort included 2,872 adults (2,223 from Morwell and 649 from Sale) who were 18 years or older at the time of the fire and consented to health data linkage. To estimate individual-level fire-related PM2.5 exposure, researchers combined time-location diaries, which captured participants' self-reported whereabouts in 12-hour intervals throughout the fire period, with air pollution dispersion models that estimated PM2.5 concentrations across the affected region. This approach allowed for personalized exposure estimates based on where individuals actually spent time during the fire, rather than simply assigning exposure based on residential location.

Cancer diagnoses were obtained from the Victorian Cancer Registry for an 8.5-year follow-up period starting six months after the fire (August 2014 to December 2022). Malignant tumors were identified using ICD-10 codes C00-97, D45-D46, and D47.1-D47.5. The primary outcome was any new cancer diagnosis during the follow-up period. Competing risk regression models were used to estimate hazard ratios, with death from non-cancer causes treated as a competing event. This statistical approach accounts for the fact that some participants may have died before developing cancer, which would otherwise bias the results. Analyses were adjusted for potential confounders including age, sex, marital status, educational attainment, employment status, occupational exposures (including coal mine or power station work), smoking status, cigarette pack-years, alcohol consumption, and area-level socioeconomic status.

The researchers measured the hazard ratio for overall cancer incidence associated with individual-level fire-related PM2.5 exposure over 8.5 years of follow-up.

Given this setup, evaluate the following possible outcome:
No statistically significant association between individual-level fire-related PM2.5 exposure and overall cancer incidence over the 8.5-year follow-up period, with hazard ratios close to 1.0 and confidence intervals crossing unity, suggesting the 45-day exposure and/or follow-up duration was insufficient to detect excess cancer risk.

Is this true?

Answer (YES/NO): YES